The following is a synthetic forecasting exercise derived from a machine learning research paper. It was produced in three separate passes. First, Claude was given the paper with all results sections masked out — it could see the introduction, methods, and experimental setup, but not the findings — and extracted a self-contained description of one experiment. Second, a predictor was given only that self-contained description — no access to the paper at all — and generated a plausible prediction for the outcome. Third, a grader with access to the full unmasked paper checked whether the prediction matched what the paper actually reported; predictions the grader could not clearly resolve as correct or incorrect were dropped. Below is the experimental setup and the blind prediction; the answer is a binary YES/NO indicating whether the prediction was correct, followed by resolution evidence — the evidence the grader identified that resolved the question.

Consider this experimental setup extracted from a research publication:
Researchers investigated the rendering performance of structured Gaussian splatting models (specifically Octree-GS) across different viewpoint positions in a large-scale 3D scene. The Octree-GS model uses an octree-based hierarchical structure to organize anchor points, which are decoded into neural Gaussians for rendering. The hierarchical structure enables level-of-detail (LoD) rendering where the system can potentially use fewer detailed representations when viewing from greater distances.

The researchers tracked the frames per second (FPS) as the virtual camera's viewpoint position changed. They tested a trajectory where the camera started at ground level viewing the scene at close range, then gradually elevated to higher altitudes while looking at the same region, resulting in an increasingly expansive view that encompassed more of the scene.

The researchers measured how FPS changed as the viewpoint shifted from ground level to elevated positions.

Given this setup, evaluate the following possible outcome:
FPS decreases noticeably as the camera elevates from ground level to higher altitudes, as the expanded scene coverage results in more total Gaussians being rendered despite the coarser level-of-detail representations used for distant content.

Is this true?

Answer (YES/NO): YES